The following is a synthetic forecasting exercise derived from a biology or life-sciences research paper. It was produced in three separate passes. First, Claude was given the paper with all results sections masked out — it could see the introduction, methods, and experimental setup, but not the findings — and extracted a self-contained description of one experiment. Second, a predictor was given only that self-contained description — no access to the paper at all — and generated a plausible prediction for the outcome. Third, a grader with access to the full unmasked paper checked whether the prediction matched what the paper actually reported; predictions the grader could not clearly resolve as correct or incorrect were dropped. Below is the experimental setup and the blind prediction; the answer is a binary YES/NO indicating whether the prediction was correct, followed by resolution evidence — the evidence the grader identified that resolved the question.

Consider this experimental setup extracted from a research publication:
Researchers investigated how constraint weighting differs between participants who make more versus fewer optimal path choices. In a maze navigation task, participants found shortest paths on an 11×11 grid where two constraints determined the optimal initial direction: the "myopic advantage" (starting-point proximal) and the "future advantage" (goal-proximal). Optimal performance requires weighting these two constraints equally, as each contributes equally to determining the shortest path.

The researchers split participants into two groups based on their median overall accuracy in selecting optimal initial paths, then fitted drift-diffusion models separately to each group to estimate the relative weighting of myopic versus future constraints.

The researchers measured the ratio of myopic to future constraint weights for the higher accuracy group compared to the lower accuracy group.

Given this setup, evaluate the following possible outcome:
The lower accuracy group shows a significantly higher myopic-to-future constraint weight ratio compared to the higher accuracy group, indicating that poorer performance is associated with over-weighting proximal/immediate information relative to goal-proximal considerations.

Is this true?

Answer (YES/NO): YES